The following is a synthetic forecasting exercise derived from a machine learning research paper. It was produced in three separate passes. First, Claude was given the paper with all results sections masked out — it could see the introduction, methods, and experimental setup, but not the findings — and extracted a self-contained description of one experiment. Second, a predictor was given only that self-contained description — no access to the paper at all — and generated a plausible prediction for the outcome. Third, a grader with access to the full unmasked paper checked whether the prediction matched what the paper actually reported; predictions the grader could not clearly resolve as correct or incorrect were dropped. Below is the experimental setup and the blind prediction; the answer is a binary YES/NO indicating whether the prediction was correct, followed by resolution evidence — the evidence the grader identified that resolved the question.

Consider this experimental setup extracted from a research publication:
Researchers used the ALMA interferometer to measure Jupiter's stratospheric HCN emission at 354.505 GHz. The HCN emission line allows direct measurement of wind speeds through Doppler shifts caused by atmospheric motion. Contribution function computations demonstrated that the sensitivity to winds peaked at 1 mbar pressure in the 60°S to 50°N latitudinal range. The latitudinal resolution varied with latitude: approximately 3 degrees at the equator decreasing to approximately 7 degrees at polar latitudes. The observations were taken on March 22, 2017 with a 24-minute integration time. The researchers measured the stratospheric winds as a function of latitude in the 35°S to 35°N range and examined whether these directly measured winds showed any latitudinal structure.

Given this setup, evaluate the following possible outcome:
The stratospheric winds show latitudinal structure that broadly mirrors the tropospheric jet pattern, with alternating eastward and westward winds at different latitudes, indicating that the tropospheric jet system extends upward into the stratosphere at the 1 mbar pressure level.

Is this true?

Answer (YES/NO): NO